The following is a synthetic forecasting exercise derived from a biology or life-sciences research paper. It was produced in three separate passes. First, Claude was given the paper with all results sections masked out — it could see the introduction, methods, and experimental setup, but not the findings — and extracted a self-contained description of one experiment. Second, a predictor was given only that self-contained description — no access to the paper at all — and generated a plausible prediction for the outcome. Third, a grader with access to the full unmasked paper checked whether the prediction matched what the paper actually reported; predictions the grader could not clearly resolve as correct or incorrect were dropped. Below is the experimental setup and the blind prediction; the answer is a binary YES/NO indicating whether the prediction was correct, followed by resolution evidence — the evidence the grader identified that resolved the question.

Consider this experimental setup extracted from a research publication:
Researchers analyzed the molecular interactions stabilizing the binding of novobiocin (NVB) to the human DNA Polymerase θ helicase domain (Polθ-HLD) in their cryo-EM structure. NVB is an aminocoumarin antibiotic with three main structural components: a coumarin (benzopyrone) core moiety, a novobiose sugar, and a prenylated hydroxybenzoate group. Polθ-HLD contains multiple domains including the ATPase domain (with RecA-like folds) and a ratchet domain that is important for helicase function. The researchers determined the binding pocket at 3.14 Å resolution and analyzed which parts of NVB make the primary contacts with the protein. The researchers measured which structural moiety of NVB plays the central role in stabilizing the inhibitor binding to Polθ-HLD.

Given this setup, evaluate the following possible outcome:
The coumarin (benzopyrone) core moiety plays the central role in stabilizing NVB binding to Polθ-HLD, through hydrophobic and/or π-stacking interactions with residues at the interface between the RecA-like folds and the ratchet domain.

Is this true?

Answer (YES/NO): YES